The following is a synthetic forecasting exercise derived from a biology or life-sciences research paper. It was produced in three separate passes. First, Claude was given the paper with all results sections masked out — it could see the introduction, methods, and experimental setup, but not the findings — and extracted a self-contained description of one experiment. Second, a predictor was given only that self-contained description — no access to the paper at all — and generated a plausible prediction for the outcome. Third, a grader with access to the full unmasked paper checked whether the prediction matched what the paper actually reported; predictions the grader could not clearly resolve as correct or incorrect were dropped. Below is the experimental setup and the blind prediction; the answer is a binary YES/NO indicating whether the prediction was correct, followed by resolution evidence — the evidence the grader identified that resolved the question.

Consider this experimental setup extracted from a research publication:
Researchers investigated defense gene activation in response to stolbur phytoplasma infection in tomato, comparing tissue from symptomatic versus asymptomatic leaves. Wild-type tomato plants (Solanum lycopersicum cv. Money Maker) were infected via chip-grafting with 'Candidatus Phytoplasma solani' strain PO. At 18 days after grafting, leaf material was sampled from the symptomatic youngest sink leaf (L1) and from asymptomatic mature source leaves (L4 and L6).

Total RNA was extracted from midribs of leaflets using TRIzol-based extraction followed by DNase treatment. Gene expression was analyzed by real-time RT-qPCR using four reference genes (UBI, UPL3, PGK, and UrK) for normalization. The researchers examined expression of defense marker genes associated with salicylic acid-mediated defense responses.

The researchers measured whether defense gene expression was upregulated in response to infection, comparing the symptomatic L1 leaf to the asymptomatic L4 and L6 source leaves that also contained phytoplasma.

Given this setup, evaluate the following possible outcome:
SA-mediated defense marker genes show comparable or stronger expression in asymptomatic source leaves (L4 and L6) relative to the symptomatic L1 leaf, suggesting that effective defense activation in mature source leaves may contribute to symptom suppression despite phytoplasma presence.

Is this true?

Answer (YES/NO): NO